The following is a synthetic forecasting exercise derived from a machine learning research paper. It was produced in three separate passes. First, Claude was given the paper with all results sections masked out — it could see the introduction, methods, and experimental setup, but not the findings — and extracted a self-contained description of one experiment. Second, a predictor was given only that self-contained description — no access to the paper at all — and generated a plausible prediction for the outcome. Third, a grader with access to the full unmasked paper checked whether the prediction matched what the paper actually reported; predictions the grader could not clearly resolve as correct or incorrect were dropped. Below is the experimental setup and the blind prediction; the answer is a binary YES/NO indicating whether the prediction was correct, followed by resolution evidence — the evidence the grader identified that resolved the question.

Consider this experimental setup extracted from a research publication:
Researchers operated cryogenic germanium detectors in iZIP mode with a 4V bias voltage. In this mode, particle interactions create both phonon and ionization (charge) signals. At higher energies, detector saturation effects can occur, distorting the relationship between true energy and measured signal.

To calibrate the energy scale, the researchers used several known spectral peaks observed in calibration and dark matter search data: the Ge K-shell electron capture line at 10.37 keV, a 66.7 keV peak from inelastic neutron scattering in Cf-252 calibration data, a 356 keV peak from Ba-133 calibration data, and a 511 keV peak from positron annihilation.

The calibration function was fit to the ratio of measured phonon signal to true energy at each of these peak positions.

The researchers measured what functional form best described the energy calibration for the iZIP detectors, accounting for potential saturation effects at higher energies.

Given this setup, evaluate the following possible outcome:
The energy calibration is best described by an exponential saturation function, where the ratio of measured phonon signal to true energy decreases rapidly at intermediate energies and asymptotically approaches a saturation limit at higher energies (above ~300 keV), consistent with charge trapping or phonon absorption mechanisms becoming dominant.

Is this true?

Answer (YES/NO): NO